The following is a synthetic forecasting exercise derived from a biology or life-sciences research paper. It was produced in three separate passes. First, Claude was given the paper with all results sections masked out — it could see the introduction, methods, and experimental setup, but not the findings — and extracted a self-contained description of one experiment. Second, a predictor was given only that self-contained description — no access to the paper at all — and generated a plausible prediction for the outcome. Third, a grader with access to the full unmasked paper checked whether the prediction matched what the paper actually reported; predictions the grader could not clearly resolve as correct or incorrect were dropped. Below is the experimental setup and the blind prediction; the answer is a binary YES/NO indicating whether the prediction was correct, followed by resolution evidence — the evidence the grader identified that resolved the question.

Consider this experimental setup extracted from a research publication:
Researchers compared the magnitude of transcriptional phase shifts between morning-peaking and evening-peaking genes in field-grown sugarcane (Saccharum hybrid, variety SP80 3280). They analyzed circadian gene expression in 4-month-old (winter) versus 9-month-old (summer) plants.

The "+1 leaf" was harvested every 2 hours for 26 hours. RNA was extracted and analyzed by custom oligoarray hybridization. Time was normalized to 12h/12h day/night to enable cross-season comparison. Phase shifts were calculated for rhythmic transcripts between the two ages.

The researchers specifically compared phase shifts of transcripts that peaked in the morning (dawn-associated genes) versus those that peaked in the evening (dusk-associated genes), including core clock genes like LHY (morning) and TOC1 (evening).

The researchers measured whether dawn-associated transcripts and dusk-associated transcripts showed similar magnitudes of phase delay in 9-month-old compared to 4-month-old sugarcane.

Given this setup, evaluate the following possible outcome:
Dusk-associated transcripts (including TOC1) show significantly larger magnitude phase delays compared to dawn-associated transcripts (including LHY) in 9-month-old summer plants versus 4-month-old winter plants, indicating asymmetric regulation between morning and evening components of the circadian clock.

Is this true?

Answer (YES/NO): NO